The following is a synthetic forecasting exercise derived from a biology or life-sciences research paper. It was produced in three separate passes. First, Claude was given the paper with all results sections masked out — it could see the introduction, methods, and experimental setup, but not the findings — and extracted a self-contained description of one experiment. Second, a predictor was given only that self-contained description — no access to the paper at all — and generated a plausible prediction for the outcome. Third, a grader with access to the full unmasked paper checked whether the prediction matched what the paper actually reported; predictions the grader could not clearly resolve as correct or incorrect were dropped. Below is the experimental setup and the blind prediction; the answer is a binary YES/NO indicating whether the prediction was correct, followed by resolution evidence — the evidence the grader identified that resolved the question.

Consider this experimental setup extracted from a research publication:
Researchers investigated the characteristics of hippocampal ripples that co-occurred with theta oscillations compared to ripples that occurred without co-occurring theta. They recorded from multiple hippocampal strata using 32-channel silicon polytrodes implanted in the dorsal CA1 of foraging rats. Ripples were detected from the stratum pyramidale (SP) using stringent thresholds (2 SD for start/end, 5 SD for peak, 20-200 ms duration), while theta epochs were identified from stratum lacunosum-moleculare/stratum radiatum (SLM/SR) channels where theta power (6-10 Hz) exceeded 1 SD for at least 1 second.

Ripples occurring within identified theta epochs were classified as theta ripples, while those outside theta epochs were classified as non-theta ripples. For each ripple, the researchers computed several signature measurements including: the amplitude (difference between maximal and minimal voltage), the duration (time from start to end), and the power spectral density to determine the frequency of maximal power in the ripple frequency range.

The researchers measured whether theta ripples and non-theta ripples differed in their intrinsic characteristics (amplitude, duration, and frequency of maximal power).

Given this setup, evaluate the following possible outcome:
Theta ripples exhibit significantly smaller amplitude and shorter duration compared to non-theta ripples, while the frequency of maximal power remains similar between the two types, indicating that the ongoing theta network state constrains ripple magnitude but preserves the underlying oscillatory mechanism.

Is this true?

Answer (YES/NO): NO